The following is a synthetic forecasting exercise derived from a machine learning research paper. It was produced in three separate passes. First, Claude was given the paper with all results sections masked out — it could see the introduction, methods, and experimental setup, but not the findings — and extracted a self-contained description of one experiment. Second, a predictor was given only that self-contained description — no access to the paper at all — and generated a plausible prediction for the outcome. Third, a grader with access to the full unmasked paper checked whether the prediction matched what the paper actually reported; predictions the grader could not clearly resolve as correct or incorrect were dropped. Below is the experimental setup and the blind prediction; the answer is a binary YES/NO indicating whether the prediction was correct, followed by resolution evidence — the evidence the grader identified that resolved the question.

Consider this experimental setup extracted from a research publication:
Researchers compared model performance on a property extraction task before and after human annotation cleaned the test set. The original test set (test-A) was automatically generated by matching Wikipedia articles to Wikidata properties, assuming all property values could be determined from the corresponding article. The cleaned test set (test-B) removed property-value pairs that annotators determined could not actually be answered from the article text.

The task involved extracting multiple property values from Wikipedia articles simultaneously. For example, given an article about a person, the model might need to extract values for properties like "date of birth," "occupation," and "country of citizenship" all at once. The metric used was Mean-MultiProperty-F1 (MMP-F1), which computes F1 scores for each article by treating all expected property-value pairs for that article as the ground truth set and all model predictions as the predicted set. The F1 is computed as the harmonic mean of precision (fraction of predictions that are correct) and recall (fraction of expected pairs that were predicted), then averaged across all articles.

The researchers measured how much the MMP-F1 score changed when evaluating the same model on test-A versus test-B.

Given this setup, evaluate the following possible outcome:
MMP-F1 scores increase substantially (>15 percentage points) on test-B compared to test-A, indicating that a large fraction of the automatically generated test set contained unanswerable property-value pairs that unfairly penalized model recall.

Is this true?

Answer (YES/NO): NO